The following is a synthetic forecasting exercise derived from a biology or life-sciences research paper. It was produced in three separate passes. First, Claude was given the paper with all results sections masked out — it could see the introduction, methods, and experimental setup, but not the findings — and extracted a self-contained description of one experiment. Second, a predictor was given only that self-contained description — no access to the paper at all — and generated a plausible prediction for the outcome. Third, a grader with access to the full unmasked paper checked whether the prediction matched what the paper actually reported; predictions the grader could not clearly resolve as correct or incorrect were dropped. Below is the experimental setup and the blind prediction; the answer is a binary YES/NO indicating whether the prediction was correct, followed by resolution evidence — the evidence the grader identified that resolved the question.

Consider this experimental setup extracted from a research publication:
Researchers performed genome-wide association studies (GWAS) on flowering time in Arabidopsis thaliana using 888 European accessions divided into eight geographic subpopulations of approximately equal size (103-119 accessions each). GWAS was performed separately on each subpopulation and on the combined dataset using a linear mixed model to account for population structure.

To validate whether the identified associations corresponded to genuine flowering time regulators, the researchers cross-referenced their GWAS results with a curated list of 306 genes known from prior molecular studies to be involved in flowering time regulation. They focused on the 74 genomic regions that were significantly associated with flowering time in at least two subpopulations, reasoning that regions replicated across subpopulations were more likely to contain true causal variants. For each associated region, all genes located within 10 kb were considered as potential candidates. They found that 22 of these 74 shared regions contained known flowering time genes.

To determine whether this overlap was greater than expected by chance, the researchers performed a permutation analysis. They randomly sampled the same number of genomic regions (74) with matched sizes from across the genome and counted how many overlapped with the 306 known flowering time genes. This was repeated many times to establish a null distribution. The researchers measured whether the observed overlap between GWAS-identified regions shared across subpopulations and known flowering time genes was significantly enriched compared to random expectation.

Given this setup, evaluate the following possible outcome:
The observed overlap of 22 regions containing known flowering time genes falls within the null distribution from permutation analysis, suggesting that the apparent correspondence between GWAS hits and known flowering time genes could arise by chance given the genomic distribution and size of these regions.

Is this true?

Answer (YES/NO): YES